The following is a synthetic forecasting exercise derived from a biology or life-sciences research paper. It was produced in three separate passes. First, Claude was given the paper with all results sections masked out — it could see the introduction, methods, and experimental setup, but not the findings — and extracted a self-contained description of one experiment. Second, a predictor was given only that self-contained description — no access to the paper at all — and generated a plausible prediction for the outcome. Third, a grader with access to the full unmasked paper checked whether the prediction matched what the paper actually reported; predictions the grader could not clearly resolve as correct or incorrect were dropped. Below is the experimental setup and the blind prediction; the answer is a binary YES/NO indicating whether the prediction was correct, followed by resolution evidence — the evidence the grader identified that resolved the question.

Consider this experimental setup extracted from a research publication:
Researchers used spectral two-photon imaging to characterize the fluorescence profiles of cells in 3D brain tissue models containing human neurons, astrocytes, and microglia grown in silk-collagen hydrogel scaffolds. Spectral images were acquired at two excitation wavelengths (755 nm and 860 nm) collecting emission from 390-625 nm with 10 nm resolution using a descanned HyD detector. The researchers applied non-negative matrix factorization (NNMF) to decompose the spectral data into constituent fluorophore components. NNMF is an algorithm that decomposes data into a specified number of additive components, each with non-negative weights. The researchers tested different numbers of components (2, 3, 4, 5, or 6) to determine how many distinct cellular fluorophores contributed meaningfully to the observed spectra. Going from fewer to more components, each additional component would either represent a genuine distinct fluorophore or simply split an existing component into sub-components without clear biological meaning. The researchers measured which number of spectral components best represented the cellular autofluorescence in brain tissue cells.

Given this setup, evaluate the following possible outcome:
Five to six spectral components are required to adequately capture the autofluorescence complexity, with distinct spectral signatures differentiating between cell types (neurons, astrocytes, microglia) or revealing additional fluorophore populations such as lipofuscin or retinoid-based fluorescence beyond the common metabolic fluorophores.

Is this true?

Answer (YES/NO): NO